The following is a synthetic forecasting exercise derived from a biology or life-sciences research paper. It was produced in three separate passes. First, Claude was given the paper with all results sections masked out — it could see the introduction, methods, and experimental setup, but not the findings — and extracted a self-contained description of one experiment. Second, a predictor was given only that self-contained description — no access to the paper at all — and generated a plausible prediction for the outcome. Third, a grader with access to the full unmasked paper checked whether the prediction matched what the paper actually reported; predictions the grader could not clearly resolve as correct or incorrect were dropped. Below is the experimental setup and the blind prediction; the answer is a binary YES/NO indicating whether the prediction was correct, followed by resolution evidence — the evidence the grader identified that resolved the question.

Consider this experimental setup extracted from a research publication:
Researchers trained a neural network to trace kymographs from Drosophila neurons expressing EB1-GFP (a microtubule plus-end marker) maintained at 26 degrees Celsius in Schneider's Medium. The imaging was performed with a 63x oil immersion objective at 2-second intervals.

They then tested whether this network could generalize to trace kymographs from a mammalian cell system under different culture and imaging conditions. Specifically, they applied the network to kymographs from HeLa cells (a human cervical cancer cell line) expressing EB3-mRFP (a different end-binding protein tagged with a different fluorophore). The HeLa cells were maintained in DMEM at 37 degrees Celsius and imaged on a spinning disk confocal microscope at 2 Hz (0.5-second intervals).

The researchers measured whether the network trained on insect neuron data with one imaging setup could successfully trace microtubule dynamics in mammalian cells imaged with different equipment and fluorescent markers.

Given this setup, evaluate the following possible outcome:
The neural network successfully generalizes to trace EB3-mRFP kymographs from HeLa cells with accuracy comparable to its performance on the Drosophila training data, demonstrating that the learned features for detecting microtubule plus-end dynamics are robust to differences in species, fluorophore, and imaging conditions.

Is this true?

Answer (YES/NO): YES